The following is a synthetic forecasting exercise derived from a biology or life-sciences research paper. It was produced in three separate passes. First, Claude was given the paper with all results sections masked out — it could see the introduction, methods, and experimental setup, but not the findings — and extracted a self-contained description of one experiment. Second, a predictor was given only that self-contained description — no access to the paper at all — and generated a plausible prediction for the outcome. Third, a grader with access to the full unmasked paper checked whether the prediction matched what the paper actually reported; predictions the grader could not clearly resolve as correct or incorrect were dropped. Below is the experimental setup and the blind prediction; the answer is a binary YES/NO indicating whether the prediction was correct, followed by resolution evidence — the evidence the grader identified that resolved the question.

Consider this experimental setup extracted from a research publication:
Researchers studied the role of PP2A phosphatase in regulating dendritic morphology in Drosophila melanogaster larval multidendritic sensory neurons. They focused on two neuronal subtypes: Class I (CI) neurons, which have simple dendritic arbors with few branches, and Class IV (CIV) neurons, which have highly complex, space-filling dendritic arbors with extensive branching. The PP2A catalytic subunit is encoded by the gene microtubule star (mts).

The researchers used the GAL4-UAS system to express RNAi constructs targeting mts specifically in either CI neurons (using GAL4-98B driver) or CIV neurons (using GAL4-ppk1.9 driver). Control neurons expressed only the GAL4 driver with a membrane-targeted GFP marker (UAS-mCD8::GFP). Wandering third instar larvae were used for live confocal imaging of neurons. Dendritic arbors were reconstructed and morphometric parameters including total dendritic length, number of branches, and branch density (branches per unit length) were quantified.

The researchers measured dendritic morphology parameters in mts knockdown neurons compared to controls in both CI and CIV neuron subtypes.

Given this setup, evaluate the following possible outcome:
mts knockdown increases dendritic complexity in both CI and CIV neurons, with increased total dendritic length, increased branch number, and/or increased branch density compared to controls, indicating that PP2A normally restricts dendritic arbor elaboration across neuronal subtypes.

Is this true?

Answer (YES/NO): NO